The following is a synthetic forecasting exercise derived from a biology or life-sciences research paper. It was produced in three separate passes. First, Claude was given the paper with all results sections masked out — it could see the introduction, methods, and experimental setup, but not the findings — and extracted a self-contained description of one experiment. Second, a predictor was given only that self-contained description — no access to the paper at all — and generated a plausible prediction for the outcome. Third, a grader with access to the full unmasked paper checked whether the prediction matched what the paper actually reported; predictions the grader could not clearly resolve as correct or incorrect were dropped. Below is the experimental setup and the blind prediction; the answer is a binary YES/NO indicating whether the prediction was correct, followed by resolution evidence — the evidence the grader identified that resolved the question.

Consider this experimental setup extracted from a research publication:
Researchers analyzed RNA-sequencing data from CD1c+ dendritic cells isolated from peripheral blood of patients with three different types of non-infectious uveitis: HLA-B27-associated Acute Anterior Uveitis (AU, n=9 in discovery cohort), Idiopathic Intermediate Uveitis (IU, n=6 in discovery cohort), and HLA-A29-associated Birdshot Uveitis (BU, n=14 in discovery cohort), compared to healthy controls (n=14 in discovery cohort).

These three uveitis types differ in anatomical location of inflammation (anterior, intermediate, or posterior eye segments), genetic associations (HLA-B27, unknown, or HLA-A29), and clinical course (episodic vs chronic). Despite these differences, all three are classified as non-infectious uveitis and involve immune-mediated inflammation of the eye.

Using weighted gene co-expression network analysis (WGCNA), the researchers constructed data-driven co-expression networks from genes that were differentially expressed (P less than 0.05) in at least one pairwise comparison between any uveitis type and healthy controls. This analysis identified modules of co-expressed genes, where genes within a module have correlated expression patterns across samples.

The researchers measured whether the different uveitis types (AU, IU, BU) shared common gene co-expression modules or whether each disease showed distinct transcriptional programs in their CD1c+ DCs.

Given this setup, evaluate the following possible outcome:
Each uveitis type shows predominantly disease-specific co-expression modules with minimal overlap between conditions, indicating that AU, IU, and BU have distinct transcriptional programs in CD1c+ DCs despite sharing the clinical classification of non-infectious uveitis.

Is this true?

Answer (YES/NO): NO